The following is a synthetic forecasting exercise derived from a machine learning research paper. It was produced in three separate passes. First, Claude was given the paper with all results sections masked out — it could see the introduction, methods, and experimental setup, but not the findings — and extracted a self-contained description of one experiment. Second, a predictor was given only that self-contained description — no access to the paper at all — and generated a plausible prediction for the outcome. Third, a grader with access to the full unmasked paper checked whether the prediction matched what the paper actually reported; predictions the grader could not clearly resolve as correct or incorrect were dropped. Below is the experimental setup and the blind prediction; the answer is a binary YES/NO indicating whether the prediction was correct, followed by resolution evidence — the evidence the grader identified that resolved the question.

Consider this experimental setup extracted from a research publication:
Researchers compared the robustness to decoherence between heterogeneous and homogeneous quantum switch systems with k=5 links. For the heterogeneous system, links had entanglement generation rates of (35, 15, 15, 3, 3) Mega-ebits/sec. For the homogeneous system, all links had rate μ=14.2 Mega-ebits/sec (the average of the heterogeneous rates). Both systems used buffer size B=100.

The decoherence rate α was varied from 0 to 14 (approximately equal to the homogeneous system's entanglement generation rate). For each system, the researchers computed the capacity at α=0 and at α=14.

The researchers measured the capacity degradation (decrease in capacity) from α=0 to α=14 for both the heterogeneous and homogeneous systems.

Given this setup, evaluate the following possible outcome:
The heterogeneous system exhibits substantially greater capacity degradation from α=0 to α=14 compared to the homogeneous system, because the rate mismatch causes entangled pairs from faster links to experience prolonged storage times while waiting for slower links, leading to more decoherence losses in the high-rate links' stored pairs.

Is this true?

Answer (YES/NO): YES